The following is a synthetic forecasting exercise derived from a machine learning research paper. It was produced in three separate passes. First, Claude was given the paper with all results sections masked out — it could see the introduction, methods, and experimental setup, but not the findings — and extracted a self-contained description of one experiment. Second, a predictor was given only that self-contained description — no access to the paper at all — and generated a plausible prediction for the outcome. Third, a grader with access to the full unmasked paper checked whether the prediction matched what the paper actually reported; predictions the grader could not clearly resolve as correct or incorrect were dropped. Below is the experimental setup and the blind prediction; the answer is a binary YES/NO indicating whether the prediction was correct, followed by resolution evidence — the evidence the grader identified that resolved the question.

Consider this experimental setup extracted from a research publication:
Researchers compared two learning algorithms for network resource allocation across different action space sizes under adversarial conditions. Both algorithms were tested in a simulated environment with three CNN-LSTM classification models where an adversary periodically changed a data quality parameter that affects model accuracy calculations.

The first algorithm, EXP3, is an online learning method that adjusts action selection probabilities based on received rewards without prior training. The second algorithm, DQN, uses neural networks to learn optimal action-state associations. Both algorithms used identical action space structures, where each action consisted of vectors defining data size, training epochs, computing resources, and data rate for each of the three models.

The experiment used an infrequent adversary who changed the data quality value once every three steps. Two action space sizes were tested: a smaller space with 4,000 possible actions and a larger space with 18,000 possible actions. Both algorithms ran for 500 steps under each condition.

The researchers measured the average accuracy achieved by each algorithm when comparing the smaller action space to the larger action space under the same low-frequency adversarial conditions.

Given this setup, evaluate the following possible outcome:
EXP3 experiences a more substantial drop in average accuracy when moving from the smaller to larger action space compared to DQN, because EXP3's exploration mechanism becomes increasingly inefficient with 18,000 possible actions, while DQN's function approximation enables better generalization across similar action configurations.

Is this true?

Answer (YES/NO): NO